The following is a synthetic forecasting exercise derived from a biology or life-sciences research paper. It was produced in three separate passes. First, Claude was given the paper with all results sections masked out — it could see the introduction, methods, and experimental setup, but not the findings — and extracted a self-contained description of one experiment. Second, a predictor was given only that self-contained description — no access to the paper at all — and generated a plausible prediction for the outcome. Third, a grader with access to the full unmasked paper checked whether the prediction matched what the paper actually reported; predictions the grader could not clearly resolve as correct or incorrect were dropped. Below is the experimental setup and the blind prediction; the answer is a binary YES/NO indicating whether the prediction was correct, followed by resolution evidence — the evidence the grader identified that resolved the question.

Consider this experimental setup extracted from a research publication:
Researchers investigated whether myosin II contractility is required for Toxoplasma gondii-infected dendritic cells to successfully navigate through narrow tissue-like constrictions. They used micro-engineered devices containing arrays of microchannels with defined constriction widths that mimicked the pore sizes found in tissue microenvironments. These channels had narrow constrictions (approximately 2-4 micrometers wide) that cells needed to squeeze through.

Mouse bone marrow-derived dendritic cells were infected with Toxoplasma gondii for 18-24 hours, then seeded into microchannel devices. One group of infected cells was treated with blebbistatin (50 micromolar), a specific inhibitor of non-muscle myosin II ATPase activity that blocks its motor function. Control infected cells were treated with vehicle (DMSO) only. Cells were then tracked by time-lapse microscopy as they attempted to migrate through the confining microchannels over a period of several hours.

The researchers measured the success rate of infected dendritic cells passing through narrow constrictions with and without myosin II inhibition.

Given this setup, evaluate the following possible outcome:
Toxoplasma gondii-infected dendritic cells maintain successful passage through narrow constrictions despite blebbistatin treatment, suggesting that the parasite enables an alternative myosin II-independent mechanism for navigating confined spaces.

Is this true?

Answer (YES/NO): NO